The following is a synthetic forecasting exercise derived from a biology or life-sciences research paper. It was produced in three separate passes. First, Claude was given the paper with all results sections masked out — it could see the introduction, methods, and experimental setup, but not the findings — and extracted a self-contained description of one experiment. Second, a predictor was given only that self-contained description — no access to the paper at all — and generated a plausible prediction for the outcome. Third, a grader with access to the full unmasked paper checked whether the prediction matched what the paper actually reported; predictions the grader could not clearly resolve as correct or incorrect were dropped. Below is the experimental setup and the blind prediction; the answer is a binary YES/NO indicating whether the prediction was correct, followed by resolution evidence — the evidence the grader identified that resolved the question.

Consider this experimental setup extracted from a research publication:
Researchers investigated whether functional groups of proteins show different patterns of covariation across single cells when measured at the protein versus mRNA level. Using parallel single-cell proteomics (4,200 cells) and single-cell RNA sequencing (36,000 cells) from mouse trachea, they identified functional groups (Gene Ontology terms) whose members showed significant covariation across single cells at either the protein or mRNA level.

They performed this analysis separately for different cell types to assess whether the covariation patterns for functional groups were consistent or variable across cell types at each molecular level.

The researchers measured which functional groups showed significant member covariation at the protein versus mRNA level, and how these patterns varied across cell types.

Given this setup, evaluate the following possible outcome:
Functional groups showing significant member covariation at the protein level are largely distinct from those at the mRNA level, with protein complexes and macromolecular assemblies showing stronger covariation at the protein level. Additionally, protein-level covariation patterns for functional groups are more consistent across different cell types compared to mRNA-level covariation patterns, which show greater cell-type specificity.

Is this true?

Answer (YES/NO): NO